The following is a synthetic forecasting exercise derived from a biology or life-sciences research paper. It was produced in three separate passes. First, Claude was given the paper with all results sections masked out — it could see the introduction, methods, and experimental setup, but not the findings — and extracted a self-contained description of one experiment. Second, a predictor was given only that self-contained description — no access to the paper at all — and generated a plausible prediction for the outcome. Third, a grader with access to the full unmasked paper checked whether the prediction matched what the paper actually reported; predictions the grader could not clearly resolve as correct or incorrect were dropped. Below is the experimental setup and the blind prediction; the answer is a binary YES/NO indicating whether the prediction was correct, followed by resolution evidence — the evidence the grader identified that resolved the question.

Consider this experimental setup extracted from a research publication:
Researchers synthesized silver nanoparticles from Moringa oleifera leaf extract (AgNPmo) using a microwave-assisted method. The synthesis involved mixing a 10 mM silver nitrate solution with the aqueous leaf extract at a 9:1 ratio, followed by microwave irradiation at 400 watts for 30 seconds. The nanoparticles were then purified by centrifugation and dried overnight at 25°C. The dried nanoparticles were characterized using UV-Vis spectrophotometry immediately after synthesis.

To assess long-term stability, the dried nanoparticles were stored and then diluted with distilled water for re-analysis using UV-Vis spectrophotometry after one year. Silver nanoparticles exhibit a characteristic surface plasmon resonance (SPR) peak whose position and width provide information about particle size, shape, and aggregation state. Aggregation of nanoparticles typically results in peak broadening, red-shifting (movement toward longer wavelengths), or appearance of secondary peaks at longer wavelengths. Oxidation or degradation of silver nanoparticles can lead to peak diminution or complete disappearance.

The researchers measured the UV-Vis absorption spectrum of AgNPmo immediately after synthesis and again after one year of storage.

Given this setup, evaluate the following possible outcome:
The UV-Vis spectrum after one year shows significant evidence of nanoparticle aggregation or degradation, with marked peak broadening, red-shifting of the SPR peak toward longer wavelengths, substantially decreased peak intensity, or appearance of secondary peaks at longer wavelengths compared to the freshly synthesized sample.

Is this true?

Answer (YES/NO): NO